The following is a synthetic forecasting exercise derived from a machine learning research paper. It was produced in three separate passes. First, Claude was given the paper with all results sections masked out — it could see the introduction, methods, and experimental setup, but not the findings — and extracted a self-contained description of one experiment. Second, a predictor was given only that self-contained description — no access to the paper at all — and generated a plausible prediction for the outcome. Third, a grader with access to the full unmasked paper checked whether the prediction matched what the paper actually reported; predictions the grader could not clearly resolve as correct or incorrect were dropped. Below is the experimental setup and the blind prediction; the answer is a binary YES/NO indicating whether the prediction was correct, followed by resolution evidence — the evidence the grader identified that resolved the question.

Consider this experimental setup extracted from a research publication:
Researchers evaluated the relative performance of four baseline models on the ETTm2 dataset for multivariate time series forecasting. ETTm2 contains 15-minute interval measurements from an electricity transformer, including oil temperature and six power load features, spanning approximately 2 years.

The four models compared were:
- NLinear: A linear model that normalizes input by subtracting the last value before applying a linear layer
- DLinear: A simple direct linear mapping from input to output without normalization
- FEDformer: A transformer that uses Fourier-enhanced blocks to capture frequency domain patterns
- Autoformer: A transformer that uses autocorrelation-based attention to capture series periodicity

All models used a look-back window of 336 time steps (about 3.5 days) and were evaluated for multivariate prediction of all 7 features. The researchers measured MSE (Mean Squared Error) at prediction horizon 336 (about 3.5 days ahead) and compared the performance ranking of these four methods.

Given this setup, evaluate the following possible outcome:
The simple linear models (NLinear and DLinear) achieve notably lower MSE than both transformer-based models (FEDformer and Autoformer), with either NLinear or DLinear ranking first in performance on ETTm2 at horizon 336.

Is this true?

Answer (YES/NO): YES